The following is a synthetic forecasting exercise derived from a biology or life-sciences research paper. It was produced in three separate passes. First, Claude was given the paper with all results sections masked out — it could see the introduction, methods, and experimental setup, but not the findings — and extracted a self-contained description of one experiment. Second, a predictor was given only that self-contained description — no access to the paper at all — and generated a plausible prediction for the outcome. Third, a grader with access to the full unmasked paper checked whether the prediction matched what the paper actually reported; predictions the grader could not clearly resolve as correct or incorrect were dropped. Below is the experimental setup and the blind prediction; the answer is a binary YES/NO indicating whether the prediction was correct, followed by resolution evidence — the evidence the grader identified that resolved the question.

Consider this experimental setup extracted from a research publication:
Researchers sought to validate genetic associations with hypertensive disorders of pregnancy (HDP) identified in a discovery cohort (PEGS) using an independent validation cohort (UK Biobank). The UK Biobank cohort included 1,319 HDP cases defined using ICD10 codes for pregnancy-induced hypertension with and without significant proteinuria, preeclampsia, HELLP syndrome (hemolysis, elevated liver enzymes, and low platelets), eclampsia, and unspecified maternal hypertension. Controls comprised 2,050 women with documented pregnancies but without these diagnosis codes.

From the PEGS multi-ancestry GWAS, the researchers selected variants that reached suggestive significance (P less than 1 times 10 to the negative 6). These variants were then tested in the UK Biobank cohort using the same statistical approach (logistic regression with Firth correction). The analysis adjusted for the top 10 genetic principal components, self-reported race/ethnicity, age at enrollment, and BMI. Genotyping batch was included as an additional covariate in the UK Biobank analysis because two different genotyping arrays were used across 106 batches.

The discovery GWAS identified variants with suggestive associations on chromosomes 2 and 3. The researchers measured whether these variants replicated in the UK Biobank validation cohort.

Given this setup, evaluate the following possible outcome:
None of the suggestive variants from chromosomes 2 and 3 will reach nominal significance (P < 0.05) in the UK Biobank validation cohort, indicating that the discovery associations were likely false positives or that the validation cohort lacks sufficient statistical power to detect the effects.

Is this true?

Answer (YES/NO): NO